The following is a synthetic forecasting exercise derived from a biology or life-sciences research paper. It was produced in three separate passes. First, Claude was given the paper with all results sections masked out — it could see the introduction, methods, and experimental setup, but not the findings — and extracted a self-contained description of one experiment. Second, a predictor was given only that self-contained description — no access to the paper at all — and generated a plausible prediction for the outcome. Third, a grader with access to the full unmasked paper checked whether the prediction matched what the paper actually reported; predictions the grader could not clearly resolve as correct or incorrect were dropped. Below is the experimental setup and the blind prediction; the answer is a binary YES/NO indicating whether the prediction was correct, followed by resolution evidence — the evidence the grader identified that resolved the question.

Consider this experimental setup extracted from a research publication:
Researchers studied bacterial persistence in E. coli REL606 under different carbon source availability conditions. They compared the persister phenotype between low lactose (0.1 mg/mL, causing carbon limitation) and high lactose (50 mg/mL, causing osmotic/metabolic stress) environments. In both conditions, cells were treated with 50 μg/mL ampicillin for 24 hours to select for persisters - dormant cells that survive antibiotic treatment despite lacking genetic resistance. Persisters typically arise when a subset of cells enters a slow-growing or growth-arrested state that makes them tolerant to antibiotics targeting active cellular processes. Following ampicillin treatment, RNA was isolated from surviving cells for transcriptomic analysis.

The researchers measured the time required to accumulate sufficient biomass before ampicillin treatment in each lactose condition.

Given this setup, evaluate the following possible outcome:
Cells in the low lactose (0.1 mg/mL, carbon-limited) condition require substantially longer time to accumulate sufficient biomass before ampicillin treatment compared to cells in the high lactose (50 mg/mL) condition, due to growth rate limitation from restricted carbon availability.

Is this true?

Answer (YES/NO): NO